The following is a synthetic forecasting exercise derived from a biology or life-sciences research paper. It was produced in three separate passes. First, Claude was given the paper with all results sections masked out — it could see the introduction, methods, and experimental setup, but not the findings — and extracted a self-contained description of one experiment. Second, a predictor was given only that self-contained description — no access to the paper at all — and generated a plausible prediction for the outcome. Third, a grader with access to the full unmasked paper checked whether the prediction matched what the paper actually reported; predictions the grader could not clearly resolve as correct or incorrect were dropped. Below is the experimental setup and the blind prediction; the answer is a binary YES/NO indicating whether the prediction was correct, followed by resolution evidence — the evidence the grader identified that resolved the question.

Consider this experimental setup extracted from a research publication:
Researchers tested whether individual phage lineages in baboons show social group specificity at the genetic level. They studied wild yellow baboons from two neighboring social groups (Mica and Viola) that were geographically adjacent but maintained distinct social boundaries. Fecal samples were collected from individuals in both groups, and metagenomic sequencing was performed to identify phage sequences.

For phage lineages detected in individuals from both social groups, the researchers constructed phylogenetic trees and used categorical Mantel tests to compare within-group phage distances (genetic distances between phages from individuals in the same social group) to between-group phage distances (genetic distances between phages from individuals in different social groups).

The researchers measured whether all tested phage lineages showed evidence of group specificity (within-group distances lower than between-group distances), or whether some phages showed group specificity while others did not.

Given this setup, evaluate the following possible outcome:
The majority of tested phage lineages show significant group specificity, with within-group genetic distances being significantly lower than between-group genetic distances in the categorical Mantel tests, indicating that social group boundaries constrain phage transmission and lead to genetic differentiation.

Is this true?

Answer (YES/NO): NO